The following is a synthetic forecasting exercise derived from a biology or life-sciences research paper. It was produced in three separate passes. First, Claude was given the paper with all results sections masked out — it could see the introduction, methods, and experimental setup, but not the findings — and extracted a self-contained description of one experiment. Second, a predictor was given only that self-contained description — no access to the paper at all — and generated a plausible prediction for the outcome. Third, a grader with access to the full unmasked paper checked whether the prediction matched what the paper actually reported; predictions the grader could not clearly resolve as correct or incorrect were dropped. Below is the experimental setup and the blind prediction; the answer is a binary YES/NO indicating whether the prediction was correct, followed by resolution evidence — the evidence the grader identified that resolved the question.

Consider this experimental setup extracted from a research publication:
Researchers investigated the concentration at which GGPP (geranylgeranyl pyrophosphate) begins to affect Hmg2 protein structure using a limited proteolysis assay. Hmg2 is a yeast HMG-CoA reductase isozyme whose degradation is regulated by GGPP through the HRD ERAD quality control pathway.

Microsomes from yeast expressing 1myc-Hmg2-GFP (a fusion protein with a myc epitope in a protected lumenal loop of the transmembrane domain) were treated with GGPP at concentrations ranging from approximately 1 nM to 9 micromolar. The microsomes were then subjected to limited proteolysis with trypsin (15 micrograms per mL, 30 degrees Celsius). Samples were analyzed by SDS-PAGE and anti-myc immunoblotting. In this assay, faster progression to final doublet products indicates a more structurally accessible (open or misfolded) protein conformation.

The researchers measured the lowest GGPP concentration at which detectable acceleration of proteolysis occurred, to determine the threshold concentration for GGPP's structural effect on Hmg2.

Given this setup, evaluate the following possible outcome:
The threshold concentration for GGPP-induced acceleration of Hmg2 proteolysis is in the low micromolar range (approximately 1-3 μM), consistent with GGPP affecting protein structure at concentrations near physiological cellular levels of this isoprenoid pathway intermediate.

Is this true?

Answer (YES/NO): NO